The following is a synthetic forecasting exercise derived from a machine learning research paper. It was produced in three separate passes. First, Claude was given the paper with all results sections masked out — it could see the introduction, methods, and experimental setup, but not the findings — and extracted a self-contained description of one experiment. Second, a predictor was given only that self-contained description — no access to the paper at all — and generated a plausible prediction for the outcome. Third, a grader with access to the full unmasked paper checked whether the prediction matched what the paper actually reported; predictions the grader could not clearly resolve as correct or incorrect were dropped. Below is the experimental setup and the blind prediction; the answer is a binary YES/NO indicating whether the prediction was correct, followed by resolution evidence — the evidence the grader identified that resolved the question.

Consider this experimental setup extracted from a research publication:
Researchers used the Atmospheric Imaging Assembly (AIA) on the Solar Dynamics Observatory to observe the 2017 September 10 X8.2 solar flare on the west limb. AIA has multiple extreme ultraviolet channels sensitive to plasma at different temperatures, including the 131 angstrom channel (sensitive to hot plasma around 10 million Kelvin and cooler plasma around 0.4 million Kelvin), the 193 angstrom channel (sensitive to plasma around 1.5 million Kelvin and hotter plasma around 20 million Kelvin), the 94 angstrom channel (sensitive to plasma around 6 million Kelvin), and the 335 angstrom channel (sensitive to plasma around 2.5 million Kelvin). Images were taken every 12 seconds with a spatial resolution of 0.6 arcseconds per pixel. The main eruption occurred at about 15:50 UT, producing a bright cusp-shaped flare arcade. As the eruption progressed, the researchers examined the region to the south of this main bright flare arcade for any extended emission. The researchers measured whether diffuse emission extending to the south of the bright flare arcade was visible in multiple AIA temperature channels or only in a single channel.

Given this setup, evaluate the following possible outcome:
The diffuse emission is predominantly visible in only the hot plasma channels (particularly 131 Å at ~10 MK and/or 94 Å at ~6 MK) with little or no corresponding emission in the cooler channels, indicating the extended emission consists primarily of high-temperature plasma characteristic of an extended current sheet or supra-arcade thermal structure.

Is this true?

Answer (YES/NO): NO